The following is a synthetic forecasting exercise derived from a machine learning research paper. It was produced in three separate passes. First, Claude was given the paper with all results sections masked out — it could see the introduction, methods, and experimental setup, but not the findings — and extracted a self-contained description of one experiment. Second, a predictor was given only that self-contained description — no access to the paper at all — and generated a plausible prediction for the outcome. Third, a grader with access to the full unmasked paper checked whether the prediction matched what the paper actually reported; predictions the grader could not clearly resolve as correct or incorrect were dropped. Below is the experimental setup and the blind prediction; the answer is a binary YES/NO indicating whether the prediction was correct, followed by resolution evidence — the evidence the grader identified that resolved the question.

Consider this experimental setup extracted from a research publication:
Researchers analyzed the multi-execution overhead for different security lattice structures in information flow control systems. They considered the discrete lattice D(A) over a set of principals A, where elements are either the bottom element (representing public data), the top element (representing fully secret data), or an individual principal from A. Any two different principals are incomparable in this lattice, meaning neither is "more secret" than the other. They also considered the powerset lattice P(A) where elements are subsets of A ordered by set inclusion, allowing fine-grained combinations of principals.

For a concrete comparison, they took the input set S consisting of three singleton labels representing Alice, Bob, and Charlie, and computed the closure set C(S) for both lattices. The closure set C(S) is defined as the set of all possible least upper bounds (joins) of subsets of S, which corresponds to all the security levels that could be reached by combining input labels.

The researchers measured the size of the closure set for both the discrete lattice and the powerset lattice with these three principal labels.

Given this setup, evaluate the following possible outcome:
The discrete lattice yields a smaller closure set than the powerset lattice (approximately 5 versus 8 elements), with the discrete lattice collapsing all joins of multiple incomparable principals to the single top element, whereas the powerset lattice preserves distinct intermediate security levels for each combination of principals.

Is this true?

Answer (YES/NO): YES